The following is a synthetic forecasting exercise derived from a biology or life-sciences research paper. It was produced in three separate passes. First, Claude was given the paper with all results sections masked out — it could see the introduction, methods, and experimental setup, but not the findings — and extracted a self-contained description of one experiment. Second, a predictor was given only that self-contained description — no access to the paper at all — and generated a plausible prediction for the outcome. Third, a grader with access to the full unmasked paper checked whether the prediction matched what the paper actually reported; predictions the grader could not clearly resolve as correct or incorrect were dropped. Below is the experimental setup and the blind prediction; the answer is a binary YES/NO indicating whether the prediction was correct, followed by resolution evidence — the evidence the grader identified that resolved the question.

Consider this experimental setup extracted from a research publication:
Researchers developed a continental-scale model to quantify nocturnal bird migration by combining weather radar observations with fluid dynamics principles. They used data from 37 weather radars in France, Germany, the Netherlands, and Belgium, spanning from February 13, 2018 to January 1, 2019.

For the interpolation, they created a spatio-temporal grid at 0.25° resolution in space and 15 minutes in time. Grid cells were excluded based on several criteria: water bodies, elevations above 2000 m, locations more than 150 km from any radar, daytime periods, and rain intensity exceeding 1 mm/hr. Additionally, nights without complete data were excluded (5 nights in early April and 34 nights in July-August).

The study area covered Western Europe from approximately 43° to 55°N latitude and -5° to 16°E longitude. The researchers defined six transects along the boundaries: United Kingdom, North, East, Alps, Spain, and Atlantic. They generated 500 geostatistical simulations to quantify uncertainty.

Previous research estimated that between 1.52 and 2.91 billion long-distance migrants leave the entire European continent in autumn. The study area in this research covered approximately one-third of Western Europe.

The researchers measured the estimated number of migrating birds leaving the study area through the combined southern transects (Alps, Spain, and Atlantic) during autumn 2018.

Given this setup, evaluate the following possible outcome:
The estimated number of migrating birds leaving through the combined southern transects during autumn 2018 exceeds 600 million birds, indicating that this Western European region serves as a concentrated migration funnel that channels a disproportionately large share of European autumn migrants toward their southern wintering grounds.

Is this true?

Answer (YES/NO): NO